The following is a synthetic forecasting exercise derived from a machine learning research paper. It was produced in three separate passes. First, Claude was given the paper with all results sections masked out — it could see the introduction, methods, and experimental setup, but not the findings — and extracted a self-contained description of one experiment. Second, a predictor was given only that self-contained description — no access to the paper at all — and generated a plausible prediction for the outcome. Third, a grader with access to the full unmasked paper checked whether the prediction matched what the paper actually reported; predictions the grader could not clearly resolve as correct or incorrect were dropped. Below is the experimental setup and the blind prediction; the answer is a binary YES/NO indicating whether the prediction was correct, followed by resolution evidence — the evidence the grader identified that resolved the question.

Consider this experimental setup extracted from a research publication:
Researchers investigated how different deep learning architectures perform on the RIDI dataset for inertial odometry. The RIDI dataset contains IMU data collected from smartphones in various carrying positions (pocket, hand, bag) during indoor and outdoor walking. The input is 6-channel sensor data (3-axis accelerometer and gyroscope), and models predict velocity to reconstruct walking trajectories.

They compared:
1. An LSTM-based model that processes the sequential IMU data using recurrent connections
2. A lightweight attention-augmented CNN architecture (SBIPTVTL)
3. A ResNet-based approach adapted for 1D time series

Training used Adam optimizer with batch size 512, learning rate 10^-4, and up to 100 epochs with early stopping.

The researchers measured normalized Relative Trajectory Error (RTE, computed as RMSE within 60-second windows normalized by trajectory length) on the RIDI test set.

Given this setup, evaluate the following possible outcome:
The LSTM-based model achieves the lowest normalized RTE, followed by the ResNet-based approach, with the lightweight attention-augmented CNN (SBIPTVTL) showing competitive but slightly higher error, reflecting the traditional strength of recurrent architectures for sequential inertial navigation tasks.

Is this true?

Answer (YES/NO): NO